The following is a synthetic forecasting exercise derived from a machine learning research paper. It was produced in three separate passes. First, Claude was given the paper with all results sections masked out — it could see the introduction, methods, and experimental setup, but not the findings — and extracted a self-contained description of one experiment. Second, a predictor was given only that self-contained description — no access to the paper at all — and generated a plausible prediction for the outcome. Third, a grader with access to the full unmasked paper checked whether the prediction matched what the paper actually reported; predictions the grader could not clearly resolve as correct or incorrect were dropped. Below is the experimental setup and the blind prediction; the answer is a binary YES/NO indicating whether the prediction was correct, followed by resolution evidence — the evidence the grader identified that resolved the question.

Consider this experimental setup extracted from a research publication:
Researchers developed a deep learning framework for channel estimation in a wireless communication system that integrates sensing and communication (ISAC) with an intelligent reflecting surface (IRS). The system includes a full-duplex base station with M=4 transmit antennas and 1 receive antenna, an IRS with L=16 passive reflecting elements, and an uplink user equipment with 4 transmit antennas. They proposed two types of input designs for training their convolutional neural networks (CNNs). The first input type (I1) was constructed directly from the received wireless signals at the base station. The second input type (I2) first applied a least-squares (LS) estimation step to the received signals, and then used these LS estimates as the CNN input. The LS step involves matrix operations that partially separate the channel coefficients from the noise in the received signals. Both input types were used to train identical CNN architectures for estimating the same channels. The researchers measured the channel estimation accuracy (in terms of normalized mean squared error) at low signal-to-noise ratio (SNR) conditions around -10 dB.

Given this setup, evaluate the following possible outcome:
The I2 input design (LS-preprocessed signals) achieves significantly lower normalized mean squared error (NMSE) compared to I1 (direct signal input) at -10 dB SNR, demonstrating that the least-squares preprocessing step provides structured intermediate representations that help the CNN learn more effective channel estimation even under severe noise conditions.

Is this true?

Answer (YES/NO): NO